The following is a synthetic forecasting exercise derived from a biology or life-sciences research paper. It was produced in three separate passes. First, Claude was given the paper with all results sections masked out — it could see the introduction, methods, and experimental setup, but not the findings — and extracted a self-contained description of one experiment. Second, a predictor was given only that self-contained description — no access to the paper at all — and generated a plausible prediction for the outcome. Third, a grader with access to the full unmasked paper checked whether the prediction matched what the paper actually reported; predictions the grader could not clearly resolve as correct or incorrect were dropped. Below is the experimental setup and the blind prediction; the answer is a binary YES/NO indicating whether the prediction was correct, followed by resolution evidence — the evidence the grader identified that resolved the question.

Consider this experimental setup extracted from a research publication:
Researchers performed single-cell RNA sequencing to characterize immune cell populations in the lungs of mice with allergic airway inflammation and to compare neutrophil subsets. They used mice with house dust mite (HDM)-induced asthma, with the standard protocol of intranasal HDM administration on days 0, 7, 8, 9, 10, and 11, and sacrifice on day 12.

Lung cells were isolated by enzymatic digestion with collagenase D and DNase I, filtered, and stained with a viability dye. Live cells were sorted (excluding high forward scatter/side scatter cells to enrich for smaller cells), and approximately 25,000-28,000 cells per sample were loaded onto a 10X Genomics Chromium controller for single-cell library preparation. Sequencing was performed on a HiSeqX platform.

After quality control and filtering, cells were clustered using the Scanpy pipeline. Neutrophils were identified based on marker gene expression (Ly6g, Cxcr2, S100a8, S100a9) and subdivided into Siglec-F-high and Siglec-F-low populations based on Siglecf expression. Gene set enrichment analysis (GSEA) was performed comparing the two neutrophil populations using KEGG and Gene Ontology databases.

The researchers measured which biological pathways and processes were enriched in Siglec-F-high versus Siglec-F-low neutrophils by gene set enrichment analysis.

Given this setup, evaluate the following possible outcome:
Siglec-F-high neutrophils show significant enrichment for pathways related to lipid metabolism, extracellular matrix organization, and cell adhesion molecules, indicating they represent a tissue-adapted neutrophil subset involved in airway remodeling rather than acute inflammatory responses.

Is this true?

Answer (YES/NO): NO